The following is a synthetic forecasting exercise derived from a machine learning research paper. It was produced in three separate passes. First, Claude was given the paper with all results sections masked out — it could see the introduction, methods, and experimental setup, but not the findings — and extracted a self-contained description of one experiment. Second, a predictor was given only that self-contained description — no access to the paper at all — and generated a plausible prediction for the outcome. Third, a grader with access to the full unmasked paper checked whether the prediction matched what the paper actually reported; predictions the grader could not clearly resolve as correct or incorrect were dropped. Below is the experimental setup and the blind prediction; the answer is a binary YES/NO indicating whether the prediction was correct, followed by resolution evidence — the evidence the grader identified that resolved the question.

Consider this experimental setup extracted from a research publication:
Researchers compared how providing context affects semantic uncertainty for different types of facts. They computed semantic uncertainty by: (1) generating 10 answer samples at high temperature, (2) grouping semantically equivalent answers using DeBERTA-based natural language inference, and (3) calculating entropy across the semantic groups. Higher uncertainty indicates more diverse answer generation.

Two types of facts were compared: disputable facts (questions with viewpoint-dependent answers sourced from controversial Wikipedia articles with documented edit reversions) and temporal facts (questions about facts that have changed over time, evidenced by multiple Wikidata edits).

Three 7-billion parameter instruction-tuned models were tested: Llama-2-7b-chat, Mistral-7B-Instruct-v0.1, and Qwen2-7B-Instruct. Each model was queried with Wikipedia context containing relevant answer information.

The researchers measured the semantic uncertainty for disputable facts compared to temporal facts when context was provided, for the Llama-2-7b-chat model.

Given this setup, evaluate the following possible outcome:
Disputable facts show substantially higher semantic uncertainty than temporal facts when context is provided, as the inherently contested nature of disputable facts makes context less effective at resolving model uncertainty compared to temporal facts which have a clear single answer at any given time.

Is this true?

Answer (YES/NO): NO